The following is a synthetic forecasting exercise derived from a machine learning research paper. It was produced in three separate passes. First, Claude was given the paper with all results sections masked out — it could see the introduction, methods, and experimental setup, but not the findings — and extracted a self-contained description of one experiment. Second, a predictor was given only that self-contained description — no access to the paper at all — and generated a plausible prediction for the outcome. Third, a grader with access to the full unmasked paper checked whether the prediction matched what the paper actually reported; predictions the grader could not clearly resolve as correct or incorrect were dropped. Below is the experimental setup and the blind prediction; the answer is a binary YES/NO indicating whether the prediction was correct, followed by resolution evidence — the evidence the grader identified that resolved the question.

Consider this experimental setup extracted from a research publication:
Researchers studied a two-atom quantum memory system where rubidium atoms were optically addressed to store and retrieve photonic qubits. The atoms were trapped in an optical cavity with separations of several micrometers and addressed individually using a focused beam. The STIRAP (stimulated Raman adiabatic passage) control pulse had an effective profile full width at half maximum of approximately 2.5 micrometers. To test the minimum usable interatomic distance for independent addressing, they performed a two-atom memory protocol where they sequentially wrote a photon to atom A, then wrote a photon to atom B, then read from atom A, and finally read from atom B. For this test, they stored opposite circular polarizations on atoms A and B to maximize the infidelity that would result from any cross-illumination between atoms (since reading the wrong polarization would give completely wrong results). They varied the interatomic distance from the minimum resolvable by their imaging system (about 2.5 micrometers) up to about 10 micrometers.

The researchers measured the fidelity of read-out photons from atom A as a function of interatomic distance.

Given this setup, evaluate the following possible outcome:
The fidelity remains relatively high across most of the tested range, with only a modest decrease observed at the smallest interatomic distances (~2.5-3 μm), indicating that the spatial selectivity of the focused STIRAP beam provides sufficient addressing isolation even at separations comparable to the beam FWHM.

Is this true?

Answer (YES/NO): NO